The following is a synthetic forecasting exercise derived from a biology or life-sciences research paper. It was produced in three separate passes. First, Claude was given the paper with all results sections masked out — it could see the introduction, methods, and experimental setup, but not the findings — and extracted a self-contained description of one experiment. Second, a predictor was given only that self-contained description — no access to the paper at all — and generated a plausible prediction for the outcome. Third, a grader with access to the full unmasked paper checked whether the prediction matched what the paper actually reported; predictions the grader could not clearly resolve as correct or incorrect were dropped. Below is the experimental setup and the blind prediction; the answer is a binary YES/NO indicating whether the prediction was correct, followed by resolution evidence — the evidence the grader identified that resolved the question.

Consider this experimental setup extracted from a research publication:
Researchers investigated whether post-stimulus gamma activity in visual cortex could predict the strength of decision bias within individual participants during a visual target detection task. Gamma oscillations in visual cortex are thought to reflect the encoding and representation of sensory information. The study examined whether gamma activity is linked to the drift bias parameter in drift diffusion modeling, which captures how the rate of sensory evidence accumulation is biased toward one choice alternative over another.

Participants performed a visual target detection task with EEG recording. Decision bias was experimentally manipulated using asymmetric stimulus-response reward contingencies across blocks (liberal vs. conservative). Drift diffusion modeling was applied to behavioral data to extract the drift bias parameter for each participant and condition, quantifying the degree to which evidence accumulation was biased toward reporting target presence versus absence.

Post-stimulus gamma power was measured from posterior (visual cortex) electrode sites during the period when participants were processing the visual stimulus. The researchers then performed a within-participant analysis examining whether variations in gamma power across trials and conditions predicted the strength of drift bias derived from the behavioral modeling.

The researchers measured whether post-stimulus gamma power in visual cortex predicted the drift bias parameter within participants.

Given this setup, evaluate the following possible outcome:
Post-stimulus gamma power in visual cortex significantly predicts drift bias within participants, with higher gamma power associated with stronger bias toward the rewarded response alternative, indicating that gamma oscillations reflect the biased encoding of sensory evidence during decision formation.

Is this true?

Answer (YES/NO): NO